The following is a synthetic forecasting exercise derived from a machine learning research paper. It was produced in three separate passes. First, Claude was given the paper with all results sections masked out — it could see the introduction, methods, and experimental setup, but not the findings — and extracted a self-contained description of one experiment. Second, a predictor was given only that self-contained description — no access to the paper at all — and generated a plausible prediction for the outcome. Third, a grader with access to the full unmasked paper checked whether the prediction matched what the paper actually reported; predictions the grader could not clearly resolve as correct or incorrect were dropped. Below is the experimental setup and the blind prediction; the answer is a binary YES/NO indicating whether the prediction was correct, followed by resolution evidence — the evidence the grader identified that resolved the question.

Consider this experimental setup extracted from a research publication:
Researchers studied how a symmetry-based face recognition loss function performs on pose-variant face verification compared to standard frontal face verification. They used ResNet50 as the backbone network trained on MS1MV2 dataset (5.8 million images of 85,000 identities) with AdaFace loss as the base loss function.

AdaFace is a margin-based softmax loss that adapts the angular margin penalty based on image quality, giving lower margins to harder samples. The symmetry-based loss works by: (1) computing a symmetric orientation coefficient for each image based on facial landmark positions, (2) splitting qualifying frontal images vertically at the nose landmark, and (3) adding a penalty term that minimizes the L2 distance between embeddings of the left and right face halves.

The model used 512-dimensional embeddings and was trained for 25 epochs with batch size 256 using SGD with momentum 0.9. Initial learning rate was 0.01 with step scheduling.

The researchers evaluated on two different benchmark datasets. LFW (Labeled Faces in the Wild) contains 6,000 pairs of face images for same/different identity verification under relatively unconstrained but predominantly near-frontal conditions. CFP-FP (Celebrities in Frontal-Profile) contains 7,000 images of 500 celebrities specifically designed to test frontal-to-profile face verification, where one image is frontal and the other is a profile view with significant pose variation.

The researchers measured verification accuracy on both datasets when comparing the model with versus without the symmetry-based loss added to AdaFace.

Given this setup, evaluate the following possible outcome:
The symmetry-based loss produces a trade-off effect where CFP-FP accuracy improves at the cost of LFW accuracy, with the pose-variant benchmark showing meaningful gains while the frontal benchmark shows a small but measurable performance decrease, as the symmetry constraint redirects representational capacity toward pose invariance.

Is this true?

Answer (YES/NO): NO